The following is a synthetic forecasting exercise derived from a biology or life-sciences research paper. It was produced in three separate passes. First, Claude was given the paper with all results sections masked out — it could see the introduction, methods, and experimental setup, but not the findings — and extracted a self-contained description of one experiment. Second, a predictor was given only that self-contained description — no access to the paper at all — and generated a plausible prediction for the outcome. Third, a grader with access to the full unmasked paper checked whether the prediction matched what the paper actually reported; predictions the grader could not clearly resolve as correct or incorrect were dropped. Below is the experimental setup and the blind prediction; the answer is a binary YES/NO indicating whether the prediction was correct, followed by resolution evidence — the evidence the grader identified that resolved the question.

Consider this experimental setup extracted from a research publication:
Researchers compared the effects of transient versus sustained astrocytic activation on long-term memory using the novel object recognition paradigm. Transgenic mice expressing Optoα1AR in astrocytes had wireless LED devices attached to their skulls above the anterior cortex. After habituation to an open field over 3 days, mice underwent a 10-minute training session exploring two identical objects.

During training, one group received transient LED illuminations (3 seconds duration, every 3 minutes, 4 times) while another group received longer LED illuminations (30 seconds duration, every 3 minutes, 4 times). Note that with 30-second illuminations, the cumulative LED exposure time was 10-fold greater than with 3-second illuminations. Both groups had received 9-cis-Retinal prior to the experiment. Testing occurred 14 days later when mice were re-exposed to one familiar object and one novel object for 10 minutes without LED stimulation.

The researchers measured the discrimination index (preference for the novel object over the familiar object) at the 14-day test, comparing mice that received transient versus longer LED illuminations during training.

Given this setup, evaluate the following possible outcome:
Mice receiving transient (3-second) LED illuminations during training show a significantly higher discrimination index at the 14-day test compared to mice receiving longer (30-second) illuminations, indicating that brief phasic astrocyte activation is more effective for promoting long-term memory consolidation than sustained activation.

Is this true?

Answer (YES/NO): NO